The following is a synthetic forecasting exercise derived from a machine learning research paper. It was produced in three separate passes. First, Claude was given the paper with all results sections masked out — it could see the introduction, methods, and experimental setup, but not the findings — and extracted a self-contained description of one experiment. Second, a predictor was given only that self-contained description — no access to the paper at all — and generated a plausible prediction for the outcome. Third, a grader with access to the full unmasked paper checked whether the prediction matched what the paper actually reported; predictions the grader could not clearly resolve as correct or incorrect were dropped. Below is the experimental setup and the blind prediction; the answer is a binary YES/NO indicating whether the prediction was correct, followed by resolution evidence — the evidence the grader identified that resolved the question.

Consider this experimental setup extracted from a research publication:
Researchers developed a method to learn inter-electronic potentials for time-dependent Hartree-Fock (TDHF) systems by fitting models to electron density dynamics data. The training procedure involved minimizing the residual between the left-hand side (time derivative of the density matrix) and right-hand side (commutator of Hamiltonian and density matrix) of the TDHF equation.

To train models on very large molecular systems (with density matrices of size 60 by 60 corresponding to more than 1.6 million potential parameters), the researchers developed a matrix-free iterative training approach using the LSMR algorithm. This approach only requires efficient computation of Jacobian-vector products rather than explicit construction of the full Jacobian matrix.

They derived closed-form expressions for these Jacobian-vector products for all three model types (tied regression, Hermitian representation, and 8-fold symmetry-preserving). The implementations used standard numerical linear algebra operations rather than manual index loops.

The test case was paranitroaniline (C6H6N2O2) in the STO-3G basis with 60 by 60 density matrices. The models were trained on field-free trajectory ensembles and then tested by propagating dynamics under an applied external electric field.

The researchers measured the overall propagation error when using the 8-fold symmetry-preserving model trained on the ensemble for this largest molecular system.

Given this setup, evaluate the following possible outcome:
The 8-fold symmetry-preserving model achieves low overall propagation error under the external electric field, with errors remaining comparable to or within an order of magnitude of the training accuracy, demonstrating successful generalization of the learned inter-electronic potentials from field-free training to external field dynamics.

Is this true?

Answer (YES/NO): YES